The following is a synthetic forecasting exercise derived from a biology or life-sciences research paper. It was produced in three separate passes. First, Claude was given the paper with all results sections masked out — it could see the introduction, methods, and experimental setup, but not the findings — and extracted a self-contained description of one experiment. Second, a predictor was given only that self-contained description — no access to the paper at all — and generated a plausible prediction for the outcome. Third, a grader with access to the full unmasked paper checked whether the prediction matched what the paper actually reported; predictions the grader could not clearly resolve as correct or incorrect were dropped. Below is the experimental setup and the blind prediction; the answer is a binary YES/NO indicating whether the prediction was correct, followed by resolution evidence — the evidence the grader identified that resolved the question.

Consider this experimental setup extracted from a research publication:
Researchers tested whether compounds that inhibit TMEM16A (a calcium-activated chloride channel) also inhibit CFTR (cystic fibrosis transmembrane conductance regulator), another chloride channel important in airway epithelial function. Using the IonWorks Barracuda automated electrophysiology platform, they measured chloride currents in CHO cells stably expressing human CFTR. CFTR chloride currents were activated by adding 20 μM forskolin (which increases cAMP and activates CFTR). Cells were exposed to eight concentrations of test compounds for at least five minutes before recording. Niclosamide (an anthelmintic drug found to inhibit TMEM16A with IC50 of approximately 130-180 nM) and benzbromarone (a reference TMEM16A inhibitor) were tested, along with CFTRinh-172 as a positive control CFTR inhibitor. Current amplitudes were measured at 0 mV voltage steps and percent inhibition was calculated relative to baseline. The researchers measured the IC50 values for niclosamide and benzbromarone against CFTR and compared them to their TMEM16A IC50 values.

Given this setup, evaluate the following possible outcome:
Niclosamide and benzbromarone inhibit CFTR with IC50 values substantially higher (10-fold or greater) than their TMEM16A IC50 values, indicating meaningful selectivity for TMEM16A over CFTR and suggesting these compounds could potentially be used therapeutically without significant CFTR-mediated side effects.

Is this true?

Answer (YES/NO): NO